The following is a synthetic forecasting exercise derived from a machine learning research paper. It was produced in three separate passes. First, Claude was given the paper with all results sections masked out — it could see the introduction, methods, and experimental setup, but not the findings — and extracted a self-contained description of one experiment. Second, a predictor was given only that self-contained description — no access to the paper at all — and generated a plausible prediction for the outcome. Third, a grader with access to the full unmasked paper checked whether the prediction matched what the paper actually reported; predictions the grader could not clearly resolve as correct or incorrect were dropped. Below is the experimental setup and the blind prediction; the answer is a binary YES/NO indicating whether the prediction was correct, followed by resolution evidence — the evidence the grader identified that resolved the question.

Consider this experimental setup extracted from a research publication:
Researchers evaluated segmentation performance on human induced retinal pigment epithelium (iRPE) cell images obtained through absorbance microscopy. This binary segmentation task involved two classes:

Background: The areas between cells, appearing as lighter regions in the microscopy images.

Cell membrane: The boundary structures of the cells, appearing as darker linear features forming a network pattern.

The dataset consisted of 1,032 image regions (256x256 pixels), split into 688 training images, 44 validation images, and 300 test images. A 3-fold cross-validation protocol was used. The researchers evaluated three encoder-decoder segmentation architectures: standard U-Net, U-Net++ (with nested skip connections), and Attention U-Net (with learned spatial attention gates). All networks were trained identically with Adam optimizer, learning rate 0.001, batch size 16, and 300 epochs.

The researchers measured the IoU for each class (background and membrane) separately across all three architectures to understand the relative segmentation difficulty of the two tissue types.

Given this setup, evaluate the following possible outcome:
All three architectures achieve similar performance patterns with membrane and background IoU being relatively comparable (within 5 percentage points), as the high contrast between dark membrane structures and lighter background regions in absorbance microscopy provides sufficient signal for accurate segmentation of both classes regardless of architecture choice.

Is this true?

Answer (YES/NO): NO